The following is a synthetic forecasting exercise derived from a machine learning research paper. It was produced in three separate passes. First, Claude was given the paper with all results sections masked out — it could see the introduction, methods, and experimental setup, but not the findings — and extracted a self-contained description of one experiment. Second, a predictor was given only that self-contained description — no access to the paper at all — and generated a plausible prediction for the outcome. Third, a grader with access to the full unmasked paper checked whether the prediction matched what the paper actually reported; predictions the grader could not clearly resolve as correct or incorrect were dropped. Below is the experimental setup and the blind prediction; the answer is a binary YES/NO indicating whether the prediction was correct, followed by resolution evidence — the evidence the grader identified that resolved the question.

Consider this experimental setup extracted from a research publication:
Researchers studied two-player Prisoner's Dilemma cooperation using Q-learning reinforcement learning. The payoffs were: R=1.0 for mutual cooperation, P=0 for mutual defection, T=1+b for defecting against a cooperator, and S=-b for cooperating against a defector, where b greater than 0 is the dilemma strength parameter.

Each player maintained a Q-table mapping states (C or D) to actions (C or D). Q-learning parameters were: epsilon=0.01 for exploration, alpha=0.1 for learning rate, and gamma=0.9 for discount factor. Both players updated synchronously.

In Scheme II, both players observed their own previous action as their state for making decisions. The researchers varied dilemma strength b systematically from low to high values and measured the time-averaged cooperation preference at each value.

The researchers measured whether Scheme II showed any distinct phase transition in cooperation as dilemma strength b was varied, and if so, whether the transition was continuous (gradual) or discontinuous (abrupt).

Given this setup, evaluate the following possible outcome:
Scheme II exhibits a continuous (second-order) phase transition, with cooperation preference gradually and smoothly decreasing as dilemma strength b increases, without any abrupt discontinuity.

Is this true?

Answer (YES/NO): NO